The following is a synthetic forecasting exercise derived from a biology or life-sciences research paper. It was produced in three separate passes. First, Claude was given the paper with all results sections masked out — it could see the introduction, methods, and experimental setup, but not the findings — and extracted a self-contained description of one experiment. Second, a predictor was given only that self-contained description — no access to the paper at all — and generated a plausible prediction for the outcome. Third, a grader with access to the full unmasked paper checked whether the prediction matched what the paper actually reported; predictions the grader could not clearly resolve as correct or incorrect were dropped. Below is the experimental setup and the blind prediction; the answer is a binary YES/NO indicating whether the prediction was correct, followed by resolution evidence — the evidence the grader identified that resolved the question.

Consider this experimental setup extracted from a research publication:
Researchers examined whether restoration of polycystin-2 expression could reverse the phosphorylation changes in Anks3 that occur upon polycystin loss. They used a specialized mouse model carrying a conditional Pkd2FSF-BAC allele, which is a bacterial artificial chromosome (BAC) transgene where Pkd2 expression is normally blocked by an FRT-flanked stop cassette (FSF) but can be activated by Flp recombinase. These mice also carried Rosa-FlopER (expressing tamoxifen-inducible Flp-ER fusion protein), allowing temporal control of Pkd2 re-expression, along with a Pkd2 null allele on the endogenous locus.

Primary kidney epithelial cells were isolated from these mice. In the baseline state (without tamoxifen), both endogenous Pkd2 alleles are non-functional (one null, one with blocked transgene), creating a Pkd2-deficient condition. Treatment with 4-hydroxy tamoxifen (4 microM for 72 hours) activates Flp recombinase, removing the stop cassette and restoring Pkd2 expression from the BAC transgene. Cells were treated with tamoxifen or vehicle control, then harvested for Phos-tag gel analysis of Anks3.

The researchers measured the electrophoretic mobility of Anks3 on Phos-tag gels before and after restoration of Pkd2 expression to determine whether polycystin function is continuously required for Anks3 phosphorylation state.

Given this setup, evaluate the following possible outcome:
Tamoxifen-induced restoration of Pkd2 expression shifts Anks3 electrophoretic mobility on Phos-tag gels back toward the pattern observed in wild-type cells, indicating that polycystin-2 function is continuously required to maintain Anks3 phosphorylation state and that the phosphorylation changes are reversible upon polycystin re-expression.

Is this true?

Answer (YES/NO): YES